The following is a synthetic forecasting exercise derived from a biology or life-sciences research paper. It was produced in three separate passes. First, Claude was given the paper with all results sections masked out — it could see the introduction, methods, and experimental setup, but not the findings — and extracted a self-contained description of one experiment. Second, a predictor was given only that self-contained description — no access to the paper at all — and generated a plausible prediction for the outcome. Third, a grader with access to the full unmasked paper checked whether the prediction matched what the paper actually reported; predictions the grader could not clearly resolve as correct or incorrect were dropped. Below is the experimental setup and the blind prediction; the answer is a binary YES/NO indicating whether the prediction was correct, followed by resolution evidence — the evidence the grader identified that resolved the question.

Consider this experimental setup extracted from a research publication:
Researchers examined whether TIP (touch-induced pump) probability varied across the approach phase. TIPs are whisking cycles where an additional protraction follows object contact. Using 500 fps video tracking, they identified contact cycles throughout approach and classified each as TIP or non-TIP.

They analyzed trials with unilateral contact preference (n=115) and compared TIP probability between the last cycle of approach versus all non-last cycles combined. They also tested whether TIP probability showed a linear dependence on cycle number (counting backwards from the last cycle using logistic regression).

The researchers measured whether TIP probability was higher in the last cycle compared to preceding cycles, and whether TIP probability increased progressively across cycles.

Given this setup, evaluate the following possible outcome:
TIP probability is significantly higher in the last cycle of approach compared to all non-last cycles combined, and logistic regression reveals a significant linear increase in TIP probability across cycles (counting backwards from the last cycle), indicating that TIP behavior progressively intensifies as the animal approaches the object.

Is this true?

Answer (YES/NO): NO